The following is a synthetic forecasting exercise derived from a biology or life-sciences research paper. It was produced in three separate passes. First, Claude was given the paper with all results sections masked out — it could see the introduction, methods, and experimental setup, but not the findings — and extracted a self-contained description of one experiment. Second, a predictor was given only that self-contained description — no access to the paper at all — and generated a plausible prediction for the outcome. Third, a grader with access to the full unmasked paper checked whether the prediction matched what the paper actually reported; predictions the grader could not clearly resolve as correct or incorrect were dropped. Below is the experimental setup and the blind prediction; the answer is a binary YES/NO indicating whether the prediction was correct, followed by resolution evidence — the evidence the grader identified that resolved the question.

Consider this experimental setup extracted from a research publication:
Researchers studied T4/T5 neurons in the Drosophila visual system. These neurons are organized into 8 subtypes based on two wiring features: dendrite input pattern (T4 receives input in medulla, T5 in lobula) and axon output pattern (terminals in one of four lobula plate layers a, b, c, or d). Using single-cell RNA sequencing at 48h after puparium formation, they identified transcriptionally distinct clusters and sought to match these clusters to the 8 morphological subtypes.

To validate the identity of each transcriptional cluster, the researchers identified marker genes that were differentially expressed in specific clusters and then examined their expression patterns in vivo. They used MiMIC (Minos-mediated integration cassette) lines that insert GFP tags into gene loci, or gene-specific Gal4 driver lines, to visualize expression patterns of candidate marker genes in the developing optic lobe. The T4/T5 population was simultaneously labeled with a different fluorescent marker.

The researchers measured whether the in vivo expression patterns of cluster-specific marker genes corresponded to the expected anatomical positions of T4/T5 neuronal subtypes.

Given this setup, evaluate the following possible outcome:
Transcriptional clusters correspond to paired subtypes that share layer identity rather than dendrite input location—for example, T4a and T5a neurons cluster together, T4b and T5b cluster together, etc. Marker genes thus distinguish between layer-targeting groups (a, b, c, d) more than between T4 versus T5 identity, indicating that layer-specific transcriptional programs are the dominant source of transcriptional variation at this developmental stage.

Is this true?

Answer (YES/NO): NO